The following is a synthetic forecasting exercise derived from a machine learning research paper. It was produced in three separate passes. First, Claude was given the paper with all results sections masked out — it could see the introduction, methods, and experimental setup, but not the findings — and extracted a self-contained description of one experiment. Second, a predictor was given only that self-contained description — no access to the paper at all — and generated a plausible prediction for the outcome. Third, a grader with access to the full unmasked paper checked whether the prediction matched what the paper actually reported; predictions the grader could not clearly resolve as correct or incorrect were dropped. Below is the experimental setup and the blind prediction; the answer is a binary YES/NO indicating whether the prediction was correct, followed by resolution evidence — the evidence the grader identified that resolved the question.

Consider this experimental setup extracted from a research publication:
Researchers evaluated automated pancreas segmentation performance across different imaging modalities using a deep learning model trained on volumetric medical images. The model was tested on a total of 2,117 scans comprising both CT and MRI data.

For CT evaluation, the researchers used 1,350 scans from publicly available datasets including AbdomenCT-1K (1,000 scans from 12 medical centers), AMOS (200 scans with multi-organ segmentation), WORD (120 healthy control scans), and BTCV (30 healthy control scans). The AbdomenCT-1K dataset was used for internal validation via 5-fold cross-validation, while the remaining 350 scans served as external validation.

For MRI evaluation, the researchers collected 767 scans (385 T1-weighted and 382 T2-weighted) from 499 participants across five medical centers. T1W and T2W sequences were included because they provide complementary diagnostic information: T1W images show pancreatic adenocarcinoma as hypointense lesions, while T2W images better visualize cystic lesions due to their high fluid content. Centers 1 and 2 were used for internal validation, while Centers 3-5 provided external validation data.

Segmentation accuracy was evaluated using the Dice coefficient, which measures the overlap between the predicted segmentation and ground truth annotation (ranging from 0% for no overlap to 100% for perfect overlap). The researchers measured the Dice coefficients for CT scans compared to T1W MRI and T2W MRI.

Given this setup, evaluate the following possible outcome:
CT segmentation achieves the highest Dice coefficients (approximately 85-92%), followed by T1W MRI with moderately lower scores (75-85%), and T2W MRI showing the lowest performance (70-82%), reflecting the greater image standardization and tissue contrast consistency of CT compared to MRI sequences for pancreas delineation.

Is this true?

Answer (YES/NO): NO